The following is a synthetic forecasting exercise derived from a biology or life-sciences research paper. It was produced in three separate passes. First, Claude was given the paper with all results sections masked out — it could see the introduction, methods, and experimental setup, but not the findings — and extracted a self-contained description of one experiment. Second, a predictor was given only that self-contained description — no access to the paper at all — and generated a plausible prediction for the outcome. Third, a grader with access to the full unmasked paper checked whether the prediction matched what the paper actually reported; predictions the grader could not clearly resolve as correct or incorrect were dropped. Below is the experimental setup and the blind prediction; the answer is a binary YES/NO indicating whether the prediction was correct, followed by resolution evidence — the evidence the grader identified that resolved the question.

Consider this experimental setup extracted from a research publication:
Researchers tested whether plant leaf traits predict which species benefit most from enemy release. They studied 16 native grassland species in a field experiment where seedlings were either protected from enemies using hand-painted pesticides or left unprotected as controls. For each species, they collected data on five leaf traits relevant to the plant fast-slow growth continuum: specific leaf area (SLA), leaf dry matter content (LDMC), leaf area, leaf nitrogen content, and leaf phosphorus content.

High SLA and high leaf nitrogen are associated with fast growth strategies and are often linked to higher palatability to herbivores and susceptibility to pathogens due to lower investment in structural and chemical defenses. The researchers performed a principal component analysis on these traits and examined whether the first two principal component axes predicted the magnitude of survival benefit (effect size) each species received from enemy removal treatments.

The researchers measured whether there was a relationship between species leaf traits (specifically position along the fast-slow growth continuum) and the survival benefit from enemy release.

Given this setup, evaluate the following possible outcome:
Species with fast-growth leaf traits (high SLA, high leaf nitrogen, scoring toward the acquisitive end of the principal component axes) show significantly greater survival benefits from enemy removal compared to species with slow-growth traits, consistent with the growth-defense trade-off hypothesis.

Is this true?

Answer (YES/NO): YES